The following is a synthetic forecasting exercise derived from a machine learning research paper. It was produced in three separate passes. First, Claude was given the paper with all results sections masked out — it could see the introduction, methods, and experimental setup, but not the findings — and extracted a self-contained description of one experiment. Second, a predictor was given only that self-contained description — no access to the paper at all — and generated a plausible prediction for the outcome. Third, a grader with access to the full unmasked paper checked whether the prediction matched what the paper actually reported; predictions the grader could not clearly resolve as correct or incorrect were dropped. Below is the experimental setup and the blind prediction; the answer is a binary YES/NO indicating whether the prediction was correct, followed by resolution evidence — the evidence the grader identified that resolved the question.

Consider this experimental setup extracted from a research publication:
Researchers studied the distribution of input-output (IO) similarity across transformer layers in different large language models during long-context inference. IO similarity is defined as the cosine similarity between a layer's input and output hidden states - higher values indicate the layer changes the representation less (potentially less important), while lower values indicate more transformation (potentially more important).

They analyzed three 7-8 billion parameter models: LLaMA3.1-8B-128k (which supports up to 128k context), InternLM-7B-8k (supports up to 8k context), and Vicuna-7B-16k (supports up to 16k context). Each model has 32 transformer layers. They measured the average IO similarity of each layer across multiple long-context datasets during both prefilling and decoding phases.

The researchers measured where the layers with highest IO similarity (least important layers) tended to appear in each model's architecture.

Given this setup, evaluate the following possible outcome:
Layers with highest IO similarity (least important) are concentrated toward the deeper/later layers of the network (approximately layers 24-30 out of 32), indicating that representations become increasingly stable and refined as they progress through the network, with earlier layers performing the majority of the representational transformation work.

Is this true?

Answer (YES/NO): NO